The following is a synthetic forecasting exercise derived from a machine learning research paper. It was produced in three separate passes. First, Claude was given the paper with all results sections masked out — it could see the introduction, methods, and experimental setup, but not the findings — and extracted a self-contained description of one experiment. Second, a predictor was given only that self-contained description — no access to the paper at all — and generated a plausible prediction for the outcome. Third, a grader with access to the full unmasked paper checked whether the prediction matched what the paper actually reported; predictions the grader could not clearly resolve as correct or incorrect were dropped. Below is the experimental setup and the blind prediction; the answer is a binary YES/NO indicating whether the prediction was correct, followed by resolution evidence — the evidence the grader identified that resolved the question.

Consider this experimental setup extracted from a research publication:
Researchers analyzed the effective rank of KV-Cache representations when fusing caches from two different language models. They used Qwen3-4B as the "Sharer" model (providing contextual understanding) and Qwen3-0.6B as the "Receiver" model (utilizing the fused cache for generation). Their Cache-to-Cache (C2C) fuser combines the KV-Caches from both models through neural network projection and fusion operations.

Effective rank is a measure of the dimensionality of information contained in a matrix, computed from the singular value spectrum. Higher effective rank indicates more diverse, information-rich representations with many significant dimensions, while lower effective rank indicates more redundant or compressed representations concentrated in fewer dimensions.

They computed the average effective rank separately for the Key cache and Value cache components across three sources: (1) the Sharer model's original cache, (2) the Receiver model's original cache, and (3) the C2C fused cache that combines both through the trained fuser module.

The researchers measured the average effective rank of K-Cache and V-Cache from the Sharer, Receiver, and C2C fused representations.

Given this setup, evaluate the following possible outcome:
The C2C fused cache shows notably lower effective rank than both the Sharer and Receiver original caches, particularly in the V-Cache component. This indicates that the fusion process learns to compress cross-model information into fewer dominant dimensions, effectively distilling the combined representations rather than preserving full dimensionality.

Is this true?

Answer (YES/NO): NO